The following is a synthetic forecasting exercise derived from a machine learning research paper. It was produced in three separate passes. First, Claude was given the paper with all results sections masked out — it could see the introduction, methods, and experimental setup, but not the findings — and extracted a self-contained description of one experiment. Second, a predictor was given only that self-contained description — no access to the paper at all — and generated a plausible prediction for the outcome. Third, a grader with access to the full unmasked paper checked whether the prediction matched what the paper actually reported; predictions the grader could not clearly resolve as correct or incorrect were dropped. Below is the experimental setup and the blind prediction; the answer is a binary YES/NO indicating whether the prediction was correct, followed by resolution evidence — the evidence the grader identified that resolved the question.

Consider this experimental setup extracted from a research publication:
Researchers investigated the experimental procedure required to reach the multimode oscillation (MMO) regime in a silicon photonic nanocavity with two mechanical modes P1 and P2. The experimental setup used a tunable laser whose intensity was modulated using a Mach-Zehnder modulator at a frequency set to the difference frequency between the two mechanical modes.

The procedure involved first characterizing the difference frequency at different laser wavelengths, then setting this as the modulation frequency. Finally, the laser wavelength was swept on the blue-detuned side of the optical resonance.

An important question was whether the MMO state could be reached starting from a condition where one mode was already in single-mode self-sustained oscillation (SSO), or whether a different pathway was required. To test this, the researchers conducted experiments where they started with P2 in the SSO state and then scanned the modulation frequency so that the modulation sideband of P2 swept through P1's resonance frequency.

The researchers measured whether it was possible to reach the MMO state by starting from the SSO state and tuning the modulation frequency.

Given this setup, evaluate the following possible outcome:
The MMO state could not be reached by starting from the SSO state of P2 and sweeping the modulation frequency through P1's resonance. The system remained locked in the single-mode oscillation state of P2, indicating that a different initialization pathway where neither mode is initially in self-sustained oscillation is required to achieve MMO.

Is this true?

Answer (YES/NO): YES